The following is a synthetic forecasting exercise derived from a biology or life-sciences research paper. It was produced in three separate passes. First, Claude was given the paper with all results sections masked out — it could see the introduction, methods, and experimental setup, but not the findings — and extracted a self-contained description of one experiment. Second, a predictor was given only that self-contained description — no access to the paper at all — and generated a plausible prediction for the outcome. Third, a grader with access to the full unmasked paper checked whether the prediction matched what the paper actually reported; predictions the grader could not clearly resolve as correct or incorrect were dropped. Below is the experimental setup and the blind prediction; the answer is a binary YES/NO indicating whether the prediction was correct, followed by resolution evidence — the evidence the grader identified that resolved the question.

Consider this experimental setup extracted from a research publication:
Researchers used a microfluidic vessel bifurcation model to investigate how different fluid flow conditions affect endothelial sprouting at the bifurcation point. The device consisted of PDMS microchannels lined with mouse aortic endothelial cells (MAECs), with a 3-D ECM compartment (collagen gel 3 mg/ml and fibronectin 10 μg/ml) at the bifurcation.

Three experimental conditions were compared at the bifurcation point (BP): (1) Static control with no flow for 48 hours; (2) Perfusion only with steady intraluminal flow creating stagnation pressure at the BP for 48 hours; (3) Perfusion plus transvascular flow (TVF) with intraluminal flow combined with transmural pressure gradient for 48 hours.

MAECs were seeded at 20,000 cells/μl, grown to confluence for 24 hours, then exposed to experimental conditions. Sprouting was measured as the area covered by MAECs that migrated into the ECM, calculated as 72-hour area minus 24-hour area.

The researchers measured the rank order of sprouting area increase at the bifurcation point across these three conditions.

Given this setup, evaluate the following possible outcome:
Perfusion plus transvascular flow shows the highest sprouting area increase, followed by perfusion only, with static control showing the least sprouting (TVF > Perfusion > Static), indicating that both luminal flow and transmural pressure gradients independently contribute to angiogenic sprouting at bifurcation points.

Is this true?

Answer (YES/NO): NO